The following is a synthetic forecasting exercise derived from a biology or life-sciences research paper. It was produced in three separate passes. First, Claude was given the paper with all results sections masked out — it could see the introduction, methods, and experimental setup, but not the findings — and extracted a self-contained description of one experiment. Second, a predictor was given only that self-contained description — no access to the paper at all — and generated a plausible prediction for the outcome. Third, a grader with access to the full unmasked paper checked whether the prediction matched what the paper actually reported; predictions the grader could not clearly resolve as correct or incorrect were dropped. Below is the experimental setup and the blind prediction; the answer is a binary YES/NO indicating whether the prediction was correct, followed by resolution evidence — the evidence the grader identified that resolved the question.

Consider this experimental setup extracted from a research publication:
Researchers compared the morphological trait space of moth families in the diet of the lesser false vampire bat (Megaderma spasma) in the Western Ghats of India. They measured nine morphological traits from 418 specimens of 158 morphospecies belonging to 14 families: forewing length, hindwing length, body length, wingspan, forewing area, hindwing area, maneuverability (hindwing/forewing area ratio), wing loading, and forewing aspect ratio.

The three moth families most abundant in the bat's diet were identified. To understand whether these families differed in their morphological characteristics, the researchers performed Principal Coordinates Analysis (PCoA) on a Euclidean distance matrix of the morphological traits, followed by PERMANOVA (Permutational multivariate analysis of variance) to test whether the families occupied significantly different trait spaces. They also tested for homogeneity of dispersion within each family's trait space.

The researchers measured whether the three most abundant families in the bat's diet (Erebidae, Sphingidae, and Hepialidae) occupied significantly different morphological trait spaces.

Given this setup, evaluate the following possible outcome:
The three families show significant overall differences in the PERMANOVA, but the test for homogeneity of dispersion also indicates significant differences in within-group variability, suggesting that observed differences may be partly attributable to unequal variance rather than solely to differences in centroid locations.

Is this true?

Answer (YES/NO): YES